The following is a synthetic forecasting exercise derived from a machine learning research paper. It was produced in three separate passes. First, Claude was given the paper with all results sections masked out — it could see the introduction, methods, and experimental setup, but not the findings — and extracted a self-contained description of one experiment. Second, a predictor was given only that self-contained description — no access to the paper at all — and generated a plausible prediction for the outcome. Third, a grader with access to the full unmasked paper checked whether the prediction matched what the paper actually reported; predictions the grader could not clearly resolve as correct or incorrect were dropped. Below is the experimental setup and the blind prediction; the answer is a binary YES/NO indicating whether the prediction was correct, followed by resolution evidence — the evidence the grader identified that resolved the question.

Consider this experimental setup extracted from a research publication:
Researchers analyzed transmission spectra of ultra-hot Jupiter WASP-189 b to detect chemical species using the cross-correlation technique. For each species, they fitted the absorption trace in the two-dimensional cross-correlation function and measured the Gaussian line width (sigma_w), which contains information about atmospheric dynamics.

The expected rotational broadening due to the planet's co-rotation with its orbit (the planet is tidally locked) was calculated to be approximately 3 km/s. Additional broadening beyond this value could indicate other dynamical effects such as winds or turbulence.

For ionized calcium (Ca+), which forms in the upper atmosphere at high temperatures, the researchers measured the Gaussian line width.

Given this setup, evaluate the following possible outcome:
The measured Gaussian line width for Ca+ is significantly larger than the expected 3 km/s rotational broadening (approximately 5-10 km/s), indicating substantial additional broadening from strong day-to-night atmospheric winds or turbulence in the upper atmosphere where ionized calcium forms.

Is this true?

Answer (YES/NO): NO